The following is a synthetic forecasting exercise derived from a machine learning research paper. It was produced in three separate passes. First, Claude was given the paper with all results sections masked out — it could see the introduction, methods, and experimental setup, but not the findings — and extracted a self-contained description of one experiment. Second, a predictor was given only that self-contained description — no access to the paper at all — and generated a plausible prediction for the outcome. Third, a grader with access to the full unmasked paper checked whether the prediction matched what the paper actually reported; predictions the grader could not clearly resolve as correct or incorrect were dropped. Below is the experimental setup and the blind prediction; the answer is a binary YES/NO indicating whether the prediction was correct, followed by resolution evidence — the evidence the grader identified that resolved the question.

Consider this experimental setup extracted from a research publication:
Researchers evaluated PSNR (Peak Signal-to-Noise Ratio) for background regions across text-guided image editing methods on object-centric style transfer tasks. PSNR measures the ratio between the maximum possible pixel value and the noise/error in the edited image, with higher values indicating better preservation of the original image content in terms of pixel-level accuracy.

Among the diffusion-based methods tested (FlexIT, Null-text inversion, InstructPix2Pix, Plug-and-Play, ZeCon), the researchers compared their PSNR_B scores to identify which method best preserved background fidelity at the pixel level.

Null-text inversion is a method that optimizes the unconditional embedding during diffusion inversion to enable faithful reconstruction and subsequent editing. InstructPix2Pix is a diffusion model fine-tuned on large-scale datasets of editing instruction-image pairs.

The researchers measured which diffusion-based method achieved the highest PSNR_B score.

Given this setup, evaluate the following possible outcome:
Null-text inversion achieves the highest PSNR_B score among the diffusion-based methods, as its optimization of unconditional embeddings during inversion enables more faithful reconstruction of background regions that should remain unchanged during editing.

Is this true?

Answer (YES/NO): YES